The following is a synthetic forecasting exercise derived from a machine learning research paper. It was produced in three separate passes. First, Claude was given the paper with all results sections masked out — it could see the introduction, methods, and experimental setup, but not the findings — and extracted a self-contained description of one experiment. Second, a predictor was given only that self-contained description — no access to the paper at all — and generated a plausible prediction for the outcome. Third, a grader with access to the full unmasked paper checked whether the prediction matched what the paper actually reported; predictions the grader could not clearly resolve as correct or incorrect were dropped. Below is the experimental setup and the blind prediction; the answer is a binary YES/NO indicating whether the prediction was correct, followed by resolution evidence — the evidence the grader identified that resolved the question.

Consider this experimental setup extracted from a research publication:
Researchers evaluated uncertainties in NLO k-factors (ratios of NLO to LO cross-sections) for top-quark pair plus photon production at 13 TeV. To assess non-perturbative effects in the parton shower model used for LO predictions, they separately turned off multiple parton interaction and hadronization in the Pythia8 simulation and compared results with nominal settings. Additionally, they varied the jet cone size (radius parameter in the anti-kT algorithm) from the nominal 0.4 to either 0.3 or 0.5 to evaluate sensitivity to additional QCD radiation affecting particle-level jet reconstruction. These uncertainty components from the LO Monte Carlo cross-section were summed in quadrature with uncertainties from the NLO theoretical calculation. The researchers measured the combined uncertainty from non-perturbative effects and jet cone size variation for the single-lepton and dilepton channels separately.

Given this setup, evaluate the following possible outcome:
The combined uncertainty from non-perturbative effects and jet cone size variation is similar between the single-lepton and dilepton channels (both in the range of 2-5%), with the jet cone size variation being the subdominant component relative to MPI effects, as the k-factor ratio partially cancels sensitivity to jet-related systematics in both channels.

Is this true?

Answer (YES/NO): NO